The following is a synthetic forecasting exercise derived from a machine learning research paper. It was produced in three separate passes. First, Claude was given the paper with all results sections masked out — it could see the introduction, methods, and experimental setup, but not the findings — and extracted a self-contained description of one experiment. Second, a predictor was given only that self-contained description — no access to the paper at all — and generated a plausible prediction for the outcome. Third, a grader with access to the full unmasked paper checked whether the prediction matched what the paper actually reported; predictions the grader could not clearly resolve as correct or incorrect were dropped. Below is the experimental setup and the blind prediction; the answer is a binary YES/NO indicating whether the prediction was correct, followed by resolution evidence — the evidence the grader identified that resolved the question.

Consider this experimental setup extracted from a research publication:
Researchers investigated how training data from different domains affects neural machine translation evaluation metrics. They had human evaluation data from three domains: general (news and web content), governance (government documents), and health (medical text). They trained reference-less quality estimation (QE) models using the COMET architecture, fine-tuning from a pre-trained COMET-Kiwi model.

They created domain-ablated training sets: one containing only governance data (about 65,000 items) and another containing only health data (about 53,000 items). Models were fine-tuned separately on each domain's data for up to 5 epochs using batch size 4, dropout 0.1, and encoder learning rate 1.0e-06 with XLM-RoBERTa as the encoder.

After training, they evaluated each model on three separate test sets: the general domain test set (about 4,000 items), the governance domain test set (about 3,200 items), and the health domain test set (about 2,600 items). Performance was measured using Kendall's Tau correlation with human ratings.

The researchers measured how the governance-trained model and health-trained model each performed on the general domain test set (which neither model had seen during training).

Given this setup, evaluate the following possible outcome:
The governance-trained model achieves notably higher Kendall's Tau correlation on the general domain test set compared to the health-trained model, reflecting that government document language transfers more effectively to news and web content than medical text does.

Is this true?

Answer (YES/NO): NO